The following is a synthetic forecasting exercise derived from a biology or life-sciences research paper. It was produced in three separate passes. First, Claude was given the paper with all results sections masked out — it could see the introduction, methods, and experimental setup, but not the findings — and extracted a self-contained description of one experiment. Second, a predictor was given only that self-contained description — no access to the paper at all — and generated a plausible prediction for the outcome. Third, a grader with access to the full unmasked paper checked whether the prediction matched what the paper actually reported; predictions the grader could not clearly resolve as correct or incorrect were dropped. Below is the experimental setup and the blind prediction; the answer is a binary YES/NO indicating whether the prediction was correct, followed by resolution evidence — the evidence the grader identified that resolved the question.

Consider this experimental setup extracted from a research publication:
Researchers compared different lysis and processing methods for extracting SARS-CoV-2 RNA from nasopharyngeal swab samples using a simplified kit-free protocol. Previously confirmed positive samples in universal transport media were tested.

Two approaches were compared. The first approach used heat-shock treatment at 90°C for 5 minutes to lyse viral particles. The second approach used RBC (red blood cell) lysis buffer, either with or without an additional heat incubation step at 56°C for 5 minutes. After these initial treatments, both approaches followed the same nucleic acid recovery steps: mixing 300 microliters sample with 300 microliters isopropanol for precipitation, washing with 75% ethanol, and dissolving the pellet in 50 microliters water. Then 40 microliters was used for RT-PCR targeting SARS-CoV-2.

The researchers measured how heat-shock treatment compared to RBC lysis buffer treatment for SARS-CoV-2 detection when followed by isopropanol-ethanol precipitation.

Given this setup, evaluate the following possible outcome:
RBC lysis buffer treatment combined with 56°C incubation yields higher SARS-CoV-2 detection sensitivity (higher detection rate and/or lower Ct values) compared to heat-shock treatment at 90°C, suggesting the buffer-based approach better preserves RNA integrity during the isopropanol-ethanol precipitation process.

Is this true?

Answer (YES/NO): NO